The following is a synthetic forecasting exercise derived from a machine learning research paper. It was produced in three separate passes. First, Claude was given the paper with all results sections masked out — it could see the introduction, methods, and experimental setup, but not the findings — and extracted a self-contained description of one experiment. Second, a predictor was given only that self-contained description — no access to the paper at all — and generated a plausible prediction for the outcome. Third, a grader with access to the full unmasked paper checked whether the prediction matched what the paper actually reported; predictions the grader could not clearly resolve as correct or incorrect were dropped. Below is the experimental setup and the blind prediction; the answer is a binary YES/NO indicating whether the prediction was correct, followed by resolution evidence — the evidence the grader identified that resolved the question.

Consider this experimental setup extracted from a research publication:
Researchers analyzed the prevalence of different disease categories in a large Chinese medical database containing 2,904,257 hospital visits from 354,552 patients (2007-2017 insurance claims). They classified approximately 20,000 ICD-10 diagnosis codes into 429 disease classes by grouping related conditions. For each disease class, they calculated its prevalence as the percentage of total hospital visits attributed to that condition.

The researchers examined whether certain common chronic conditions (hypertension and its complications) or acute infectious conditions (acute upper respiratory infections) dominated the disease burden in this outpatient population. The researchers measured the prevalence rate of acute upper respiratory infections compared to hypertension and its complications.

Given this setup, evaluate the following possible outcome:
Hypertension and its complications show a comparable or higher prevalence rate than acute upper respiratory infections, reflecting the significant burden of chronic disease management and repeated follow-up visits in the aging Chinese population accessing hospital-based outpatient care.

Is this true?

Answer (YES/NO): NO